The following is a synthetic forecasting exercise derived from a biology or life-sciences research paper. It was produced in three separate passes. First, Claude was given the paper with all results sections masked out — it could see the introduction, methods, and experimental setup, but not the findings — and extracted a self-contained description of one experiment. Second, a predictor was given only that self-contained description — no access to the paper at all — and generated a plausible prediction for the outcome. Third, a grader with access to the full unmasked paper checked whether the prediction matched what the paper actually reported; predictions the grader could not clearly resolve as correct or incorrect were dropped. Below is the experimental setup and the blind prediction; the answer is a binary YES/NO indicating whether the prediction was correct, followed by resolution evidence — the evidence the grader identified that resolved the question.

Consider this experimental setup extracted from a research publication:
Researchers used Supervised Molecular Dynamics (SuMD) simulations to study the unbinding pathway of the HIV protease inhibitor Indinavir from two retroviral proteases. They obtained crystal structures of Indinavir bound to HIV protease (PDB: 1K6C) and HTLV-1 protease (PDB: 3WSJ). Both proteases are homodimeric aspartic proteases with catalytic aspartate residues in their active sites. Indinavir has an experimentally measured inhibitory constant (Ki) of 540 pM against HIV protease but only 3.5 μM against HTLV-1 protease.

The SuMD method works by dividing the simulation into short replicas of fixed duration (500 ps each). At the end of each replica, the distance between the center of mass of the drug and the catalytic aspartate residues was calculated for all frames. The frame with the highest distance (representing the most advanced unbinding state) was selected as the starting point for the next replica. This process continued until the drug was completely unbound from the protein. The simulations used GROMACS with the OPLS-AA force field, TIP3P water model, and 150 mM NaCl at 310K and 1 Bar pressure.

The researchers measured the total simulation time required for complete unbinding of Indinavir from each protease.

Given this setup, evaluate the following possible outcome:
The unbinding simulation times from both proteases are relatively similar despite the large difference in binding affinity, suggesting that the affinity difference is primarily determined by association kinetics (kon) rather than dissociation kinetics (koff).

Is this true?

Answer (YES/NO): NO